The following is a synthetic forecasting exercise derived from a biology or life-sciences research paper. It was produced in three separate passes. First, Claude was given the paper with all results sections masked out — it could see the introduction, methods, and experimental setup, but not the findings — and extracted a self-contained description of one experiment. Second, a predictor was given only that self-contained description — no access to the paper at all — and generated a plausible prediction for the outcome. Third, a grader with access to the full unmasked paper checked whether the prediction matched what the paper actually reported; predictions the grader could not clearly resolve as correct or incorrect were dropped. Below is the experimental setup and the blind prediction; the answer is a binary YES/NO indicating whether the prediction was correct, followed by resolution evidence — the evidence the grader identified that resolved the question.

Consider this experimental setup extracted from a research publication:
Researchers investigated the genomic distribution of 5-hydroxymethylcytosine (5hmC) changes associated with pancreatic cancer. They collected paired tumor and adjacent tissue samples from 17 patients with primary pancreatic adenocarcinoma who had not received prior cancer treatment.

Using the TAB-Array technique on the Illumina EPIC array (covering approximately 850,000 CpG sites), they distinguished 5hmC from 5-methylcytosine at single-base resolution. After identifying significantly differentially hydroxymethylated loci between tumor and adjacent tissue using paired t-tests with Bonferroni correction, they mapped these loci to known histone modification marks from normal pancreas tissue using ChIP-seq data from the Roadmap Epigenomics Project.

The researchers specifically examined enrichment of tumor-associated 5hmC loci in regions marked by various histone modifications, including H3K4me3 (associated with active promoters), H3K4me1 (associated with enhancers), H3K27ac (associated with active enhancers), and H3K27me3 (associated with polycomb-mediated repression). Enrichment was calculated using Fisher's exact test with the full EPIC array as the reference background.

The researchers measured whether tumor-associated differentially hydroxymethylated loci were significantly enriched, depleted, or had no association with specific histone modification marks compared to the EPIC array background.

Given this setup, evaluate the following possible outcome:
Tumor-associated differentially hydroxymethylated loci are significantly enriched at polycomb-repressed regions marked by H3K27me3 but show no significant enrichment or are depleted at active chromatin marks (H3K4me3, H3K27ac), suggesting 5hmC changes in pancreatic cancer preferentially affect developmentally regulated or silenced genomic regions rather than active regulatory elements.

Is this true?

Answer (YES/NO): NO